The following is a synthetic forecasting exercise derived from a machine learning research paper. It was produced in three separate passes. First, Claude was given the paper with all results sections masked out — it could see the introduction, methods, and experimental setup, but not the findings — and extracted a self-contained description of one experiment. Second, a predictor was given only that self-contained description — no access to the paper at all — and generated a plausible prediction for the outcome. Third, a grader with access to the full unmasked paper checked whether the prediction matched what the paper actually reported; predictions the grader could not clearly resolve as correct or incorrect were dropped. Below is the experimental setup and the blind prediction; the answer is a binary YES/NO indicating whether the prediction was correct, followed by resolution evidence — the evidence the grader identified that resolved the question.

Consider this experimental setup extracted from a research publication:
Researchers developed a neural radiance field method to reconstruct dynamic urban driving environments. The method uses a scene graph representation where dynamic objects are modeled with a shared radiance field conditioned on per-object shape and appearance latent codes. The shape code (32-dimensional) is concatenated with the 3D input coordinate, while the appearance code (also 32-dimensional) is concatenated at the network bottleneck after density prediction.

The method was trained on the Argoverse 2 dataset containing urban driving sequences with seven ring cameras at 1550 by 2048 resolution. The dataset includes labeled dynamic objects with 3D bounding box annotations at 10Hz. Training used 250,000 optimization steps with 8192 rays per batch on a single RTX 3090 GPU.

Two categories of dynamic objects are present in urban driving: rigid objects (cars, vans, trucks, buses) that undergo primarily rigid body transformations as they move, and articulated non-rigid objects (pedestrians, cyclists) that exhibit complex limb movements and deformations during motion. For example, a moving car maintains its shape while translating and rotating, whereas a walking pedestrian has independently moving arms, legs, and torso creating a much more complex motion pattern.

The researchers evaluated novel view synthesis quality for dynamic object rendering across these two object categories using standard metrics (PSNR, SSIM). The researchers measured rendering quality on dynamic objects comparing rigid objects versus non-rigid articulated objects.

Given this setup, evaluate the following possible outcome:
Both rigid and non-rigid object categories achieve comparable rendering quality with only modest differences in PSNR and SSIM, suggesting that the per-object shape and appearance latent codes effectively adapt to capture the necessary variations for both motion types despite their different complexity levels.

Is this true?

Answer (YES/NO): NO